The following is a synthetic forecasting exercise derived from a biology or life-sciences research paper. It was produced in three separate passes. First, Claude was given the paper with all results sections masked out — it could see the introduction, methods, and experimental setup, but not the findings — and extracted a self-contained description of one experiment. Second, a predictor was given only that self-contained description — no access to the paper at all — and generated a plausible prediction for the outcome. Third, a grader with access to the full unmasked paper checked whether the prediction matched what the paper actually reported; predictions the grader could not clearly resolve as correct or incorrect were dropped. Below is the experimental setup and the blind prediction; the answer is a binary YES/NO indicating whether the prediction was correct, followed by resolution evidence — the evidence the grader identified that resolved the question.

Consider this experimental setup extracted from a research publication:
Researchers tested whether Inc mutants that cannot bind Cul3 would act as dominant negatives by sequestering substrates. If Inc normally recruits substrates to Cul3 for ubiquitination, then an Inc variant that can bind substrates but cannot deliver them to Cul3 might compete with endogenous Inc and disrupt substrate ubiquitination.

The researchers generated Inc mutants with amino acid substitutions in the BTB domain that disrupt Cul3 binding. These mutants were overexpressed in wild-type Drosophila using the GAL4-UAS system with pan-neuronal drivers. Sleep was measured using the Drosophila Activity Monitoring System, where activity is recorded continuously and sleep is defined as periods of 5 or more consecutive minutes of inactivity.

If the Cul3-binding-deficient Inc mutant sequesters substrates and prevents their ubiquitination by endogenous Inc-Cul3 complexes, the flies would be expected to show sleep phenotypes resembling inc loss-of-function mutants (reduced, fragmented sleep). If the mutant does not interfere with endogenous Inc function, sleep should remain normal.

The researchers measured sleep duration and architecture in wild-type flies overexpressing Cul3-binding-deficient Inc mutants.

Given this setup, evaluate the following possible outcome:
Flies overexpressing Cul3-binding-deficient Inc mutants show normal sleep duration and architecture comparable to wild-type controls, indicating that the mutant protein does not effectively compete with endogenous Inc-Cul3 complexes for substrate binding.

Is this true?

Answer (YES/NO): YES